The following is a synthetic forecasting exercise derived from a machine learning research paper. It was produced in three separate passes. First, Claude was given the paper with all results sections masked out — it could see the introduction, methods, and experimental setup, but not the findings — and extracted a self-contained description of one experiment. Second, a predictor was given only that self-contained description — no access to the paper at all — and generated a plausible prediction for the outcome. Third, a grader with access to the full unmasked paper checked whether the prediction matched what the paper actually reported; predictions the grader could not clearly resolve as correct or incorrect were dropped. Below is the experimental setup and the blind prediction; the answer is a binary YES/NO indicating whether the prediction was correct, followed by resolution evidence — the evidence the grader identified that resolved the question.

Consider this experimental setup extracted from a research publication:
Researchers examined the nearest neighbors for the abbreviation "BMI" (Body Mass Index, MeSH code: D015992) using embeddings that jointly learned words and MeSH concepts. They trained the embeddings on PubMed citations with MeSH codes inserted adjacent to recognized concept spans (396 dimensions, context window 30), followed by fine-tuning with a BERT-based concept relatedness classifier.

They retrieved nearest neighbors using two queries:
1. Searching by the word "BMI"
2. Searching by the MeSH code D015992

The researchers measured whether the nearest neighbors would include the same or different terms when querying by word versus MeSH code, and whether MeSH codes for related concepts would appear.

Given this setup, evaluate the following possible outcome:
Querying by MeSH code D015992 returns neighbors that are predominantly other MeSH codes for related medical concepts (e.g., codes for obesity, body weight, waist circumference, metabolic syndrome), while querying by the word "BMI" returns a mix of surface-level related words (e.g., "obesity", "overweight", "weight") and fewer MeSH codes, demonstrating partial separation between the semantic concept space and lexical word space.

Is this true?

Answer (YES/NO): YES